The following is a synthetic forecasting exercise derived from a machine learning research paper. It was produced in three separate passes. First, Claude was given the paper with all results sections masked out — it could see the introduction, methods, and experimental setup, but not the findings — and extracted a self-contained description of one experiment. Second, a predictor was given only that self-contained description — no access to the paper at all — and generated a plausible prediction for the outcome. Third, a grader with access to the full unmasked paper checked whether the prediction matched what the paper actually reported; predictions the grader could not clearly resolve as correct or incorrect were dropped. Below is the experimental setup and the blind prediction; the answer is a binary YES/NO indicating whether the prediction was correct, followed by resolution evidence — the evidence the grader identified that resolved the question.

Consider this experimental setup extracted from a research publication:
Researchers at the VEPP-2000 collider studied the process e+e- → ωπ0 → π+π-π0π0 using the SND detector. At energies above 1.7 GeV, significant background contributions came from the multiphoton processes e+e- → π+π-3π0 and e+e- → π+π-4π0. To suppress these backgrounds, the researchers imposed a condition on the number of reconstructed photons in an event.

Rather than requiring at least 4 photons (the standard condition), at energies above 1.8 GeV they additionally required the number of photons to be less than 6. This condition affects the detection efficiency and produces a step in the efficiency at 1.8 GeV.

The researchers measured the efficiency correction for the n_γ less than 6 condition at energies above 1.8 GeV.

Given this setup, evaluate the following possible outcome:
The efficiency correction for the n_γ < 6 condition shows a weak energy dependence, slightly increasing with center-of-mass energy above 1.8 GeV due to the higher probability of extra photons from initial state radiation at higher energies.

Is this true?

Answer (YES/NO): NO